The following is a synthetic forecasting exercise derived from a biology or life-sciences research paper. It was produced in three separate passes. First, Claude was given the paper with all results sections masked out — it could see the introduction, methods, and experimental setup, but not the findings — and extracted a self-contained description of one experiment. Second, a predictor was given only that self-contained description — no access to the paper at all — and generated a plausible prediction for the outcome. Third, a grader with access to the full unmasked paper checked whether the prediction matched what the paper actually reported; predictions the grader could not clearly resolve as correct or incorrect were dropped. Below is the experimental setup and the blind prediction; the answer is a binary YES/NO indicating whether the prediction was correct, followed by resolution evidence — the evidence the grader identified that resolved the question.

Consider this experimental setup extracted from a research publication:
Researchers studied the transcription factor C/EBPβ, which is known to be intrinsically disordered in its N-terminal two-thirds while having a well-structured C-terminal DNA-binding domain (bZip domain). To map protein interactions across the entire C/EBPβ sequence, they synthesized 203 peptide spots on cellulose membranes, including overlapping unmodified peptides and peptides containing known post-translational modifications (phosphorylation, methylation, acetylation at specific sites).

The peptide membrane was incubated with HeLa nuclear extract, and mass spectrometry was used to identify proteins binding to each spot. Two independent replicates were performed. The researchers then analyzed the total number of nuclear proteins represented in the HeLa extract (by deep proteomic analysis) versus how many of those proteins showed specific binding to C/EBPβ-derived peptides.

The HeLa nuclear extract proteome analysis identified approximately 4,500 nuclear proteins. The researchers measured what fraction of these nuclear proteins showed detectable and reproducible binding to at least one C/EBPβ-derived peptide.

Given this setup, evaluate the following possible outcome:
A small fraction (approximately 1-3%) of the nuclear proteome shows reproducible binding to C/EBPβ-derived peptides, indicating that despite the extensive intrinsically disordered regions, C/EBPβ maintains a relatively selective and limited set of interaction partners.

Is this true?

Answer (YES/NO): NO